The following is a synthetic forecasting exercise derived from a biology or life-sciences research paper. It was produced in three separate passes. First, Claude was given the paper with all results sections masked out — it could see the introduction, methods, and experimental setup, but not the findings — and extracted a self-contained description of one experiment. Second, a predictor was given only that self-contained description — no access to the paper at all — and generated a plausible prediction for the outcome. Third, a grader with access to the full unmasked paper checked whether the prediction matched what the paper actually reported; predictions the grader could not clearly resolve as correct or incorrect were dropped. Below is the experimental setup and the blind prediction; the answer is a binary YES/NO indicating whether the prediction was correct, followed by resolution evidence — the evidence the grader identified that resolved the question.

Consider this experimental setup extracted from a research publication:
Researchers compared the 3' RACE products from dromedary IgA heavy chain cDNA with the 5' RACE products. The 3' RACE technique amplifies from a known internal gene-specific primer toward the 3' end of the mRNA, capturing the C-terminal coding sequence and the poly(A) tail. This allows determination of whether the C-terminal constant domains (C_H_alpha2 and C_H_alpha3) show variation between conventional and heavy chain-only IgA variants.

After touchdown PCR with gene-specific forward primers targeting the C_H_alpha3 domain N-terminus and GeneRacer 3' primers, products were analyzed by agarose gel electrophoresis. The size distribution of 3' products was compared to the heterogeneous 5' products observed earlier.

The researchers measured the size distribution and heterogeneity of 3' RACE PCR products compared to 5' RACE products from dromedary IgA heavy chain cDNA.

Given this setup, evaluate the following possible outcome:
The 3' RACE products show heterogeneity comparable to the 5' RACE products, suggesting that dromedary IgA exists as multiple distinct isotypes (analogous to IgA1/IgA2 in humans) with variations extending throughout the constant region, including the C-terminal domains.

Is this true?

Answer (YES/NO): NO